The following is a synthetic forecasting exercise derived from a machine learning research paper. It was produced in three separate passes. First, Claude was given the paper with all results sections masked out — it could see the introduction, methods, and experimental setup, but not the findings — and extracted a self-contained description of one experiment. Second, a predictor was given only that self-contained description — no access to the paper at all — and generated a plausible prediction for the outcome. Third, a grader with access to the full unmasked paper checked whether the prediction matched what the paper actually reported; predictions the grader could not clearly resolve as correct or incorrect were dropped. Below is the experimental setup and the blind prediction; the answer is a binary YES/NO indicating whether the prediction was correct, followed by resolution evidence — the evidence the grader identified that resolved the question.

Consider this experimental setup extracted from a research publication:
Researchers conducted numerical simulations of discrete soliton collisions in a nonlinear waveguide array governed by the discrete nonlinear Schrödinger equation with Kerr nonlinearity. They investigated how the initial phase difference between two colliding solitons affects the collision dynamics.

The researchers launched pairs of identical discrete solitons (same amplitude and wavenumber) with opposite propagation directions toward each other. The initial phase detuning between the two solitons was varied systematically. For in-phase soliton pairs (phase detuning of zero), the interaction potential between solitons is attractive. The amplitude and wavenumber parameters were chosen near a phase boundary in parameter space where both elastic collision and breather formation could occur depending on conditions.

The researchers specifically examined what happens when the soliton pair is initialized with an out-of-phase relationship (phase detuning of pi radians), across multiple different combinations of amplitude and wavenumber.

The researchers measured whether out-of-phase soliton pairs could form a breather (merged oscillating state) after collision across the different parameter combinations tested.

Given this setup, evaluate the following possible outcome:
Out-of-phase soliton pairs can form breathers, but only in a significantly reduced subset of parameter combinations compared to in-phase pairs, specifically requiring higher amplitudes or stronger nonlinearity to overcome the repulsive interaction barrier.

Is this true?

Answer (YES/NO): NO